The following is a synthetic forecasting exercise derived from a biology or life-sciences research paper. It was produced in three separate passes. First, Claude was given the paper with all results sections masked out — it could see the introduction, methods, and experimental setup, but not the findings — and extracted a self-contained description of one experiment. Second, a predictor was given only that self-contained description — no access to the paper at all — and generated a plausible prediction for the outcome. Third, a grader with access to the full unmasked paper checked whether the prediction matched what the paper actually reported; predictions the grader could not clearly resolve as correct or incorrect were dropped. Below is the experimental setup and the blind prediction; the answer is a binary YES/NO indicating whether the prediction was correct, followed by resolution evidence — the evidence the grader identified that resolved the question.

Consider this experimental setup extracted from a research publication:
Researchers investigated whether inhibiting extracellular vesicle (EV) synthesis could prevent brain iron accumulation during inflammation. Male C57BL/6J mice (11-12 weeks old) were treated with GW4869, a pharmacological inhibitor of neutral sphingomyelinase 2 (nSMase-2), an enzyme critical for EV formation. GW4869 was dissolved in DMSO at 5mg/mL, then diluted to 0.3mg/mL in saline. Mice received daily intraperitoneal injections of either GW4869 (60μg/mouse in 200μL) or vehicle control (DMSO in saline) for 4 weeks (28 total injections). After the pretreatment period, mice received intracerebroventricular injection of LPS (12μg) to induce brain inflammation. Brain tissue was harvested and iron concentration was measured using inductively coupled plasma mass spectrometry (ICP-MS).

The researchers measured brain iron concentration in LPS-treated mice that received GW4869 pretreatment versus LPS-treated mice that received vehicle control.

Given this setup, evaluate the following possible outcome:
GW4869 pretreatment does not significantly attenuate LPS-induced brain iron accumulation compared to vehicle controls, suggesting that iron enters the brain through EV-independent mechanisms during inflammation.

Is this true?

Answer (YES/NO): NO